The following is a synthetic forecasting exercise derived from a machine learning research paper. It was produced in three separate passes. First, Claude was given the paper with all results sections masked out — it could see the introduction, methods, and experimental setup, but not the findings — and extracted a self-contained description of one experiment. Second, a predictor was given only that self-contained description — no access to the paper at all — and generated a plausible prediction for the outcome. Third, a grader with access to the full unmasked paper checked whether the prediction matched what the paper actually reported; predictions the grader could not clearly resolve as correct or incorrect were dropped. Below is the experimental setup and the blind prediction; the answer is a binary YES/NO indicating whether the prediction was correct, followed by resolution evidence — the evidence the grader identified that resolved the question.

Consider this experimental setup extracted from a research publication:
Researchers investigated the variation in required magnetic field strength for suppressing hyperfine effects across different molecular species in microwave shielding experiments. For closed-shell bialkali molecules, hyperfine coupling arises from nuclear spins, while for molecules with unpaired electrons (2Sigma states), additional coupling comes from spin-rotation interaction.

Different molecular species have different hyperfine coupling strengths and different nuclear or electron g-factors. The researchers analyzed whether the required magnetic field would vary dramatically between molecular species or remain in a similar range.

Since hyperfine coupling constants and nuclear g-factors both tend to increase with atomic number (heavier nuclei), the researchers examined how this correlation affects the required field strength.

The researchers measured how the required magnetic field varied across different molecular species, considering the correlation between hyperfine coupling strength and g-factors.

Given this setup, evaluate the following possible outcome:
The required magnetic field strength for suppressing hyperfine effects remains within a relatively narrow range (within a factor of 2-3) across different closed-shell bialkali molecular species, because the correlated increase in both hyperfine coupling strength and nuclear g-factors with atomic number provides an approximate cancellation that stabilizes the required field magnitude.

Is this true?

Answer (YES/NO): YES